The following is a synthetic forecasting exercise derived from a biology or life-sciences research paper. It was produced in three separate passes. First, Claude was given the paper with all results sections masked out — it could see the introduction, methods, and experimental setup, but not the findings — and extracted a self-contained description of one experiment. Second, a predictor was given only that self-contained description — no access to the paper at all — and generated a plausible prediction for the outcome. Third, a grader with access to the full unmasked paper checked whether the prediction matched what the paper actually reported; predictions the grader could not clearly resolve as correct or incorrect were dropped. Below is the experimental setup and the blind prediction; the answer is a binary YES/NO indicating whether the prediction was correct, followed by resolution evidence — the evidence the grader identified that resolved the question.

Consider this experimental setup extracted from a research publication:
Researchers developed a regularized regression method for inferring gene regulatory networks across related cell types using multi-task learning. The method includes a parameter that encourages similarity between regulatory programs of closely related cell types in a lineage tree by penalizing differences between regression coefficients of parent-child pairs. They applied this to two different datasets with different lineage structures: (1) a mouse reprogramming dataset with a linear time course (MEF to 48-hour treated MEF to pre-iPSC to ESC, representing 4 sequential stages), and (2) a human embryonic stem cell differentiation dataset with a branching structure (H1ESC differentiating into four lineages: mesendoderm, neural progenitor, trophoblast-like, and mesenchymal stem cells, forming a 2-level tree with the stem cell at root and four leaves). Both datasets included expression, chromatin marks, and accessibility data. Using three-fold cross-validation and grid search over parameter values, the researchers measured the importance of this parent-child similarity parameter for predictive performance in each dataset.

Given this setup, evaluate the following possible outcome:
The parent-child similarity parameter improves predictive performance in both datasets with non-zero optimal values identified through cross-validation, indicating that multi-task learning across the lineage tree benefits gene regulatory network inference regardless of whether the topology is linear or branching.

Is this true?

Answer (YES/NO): NO